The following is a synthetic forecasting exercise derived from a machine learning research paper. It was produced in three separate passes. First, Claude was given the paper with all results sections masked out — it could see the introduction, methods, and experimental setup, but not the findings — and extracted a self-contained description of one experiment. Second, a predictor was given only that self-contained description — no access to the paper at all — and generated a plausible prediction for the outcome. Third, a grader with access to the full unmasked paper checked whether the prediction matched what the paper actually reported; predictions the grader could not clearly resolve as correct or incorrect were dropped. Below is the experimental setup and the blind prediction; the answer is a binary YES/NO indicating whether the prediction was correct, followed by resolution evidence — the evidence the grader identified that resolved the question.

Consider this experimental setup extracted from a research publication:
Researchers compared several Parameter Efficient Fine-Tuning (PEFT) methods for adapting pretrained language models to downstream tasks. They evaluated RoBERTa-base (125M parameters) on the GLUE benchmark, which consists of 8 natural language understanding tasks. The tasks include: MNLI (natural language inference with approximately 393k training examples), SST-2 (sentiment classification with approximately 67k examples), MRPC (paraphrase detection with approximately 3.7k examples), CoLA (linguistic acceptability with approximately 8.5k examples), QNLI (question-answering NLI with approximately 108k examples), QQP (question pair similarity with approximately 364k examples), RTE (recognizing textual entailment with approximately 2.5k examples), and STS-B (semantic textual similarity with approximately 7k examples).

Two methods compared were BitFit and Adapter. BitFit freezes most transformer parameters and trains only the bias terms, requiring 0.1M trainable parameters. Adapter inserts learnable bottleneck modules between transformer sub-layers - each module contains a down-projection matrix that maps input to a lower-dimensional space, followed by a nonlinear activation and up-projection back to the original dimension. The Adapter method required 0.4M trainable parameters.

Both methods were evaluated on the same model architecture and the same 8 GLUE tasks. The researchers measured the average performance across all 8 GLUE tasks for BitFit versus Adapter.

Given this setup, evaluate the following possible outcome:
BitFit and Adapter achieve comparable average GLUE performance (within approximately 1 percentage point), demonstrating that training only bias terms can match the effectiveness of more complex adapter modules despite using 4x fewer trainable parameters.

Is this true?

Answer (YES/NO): NO